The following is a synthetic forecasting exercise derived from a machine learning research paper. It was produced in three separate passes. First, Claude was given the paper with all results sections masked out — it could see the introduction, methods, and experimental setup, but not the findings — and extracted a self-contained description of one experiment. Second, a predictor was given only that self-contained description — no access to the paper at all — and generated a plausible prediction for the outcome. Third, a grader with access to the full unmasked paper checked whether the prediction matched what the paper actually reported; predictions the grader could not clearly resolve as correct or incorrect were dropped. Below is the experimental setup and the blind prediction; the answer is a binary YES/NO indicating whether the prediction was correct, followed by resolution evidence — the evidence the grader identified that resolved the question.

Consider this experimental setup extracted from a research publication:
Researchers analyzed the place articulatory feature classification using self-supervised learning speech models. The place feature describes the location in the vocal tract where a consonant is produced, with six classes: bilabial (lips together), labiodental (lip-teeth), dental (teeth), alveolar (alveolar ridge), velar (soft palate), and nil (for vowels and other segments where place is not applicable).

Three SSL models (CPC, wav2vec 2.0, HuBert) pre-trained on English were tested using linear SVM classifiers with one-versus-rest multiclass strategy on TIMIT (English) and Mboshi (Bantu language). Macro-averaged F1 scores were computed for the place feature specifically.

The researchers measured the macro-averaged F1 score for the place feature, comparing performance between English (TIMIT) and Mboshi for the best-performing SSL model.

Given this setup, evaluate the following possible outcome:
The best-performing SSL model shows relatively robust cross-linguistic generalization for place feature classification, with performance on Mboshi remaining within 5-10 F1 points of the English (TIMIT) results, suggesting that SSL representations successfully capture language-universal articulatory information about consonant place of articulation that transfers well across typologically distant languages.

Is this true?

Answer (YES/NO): YES